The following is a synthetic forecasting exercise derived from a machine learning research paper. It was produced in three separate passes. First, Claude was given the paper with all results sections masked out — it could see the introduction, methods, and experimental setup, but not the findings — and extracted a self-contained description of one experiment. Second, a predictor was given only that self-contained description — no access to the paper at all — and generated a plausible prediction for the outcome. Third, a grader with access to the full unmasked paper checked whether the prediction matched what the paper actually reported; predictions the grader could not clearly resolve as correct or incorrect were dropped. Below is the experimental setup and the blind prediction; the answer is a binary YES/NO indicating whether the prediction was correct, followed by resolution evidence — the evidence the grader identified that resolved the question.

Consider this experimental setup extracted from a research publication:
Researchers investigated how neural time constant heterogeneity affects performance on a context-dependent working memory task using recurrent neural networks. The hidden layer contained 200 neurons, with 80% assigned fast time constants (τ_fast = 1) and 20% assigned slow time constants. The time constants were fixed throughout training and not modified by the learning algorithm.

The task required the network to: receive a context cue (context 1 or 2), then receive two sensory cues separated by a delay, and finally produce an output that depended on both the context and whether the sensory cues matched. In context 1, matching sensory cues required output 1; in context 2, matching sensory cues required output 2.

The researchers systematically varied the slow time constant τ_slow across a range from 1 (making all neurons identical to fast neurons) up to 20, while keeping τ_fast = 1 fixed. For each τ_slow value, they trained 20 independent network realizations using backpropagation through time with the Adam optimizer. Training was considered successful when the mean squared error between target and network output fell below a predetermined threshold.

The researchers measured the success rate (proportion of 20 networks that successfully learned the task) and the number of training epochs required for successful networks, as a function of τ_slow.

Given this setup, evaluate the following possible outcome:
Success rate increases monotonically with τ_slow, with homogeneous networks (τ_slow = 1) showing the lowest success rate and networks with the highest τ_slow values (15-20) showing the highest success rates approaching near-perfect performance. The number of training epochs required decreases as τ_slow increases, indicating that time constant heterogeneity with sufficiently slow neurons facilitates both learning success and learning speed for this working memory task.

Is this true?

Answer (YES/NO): NO